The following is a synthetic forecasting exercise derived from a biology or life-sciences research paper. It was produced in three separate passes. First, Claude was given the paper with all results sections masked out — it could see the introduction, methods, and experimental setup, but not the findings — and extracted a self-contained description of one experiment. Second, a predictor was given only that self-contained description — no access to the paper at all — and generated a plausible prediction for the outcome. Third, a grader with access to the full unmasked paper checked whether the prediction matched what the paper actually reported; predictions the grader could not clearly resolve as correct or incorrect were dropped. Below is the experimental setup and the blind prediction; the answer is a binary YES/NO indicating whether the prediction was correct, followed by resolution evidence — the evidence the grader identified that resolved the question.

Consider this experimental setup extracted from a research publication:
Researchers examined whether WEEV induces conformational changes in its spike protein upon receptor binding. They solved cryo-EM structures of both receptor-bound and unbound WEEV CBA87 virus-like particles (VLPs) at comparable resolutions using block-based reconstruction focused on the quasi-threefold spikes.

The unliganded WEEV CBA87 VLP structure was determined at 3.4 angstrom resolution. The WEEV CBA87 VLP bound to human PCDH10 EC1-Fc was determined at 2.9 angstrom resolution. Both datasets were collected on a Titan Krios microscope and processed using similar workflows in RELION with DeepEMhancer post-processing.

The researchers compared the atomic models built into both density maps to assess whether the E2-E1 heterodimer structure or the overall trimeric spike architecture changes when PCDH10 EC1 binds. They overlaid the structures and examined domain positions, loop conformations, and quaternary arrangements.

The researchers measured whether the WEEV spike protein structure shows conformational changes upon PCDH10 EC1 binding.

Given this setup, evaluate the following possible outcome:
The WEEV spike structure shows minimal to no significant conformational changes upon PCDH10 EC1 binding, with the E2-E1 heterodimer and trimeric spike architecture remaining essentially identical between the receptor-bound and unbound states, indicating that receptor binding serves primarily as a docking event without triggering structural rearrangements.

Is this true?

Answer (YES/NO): YES